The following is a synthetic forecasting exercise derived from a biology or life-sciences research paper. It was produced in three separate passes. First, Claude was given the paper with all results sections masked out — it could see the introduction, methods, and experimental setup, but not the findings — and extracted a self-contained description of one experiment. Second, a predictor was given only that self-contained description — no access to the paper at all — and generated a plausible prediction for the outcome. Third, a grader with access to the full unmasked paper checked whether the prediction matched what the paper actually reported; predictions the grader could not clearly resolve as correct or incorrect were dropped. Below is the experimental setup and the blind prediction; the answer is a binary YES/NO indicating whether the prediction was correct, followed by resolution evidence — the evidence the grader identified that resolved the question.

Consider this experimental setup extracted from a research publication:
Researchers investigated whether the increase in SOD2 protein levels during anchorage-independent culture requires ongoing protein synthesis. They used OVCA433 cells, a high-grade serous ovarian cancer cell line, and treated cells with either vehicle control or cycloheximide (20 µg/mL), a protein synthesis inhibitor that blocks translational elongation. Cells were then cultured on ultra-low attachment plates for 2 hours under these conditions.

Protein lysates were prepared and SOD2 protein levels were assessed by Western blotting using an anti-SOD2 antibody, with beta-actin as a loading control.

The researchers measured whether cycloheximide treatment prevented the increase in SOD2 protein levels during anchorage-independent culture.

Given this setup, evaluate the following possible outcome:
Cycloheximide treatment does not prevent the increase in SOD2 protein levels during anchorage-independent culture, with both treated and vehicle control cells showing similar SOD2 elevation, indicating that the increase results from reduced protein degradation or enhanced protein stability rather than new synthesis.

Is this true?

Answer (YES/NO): NO